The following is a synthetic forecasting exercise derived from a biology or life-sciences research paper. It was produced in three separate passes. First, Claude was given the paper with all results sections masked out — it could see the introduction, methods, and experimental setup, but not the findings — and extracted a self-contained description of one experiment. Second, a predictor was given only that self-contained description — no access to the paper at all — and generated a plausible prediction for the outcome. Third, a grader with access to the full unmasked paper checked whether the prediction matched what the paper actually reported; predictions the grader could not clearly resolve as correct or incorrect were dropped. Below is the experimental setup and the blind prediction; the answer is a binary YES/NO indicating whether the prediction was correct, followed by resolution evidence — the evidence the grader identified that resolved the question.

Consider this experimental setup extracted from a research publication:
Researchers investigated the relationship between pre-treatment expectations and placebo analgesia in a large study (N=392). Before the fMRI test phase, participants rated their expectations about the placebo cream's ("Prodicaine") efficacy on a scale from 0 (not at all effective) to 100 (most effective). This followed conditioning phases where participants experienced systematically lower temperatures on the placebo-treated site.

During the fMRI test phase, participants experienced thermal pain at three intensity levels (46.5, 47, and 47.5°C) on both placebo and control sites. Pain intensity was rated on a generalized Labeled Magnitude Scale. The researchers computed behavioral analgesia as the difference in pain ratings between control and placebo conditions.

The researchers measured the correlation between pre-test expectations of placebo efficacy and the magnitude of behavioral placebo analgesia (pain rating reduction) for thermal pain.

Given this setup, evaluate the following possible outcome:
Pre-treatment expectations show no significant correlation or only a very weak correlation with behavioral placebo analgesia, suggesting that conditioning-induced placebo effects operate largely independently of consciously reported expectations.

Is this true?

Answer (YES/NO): NO